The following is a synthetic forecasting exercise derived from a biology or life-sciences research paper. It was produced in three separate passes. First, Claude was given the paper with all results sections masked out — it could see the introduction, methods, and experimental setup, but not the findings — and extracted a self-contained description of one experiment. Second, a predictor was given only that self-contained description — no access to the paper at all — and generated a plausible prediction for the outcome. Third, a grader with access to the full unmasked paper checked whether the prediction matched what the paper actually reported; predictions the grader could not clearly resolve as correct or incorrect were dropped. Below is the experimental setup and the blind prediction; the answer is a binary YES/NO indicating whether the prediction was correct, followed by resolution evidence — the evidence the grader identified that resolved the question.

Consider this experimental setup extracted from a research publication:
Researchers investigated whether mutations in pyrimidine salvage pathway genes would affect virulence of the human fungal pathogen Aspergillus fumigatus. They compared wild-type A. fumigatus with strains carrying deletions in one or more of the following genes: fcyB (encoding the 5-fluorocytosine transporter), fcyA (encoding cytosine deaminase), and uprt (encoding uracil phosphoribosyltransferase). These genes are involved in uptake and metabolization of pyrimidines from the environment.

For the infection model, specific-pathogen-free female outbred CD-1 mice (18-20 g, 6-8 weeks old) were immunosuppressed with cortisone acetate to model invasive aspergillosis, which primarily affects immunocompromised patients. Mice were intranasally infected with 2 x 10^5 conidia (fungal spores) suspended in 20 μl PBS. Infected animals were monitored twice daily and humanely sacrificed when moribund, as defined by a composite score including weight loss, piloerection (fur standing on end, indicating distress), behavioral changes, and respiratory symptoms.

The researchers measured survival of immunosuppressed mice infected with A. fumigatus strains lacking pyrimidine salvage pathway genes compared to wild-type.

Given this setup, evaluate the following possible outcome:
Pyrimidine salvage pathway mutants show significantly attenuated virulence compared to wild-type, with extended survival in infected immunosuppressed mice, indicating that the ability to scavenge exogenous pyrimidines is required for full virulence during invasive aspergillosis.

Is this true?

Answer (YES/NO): NO